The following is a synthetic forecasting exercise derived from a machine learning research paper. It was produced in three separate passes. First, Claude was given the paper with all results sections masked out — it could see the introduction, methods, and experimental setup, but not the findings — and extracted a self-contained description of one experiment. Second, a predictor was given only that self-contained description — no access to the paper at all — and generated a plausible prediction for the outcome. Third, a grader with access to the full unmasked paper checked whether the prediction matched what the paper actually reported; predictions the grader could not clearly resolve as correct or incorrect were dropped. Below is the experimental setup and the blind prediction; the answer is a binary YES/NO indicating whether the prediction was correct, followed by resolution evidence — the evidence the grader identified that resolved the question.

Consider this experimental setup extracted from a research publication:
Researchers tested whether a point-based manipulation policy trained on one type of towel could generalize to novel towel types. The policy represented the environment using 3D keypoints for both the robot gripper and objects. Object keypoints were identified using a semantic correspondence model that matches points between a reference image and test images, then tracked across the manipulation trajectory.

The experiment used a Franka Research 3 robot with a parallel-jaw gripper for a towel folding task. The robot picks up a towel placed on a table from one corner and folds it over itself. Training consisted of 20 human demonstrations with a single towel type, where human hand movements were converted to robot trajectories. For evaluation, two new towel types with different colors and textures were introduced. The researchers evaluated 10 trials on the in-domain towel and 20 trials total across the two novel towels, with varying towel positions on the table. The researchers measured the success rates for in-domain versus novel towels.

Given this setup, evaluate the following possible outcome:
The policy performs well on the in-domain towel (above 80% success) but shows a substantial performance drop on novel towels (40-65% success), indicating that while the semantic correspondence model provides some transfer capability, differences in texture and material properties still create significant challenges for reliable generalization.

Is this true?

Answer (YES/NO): NO